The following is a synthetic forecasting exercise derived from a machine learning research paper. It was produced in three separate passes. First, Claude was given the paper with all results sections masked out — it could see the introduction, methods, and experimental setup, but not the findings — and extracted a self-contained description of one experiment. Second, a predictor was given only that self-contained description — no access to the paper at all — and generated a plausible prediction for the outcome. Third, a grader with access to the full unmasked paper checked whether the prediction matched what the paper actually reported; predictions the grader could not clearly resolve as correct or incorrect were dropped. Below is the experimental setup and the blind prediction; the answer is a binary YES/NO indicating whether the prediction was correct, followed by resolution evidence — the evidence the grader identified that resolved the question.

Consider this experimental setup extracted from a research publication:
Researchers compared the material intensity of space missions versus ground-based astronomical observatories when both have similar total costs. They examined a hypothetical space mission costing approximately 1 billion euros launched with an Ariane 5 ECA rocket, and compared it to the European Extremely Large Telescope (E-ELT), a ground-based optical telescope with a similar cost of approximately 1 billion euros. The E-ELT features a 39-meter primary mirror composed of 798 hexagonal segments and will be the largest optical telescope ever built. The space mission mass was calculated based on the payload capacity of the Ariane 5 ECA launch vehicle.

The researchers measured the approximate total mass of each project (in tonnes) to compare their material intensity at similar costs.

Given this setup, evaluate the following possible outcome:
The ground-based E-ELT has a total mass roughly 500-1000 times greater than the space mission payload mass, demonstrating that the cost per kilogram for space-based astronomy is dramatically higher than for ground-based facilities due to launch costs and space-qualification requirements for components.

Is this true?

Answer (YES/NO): NO